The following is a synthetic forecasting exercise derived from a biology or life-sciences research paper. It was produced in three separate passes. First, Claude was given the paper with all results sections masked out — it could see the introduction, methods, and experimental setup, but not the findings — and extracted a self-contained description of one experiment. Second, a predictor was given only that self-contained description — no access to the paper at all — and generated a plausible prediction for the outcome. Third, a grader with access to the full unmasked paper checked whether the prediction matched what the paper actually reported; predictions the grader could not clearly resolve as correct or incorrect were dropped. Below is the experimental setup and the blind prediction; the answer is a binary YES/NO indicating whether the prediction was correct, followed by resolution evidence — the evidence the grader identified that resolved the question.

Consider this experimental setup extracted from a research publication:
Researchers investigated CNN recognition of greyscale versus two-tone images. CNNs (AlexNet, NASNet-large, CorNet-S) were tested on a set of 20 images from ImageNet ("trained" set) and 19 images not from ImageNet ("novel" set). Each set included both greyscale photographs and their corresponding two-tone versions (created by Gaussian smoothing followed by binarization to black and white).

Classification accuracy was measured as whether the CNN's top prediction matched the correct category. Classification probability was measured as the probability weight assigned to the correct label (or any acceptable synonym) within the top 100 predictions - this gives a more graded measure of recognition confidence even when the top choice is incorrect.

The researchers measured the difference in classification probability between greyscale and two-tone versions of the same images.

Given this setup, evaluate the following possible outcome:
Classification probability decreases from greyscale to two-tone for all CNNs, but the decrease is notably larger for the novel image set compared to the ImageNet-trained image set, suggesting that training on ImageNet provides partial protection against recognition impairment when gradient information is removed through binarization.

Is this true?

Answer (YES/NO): NO